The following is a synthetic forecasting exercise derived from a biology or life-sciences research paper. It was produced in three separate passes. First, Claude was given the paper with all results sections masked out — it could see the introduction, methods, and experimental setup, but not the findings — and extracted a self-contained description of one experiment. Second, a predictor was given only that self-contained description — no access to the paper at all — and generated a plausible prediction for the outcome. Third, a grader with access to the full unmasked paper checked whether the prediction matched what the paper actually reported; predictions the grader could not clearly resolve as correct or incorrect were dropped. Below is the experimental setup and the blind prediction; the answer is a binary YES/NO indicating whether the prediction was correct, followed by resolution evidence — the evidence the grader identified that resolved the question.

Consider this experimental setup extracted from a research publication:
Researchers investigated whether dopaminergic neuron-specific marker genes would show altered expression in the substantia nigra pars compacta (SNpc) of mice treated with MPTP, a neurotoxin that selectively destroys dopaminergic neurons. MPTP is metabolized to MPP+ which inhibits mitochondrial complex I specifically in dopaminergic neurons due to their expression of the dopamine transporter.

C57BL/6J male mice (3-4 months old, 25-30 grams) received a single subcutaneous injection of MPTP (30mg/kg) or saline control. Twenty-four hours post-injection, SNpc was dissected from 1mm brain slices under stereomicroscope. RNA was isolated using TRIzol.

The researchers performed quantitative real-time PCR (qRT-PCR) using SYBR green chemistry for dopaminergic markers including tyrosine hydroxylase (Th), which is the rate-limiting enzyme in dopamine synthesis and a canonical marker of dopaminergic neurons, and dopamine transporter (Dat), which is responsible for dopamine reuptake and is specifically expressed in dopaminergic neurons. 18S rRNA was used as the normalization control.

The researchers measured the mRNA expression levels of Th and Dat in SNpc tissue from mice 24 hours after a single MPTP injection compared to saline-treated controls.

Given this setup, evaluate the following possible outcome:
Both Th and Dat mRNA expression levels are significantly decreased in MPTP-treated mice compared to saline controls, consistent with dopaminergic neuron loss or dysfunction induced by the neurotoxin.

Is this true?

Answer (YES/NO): NO